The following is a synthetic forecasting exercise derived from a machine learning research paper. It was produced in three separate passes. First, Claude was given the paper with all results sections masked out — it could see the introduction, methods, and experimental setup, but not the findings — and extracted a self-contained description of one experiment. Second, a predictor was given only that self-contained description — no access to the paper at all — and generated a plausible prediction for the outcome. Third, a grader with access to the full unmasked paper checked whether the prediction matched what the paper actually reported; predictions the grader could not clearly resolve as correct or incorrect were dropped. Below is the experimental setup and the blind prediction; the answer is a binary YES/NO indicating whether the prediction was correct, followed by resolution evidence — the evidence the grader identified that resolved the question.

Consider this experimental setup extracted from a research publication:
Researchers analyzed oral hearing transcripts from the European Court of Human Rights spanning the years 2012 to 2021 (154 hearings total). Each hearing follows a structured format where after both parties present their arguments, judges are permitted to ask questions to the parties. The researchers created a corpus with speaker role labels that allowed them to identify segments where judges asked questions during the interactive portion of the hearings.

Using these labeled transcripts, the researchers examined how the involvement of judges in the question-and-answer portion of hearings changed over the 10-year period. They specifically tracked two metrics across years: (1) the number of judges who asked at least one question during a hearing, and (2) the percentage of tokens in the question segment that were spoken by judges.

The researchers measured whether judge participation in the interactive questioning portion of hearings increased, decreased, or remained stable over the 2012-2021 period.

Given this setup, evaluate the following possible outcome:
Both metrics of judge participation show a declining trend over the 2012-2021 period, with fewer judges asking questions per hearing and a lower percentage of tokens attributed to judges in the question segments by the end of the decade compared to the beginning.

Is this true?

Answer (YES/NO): NO